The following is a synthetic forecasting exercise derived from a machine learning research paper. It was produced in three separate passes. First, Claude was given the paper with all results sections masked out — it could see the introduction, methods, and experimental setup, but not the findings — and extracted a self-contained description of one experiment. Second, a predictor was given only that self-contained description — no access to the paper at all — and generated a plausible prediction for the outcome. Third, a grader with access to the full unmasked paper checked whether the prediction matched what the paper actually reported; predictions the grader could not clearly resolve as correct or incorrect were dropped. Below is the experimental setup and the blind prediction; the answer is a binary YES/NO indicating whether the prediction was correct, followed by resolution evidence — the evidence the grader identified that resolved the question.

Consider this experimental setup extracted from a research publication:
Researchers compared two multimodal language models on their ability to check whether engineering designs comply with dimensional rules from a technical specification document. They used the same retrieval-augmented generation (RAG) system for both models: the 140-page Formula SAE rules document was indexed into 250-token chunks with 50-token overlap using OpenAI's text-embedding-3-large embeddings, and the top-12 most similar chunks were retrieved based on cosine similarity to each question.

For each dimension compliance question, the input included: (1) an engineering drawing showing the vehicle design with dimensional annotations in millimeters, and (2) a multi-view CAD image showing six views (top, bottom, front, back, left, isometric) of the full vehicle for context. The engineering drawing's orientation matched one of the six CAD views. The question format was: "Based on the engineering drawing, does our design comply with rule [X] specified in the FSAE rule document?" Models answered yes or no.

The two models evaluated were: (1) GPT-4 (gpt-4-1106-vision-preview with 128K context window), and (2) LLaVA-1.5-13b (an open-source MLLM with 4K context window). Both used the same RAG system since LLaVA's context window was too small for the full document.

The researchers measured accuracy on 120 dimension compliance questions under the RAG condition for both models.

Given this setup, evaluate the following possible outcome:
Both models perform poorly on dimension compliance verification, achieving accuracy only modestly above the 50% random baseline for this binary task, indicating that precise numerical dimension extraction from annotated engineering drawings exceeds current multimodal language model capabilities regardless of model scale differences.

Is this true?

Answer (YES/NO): NO